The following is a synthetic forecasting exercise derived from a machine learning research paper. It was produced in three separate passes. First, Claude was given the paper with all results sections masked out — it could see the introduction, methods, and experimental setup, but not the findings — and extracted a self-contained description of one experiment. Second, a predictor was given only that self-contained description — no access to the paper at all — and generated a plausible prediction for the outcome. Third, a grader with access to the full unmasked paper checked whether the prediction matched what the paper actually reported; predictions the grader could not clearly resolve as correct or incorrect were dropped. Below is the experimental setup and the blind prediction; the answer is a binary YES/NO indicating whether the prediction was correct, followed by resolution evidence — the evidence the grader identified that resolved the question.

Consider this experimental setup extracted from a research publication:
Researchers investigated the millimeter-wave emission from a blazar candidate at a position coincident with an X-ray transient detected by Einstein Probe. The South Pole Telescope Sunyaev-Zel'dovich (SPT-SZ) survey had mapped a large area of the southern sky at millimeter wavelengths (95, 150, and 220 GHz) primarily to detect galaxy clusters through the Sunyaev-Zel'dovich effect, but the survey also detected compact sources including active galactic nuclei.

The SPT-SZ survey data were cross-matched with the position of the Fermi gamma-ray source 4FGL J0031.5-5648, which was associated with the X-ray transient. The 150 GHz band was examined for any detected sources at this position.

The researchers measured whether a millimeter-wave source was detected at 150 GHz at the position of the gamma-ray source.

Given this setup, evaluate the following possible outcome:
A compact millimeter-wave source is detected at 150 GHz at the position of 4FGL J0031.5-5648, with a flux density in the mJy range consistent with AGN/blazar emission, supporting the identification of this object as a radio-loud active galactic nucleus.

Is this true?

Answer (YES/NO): YES